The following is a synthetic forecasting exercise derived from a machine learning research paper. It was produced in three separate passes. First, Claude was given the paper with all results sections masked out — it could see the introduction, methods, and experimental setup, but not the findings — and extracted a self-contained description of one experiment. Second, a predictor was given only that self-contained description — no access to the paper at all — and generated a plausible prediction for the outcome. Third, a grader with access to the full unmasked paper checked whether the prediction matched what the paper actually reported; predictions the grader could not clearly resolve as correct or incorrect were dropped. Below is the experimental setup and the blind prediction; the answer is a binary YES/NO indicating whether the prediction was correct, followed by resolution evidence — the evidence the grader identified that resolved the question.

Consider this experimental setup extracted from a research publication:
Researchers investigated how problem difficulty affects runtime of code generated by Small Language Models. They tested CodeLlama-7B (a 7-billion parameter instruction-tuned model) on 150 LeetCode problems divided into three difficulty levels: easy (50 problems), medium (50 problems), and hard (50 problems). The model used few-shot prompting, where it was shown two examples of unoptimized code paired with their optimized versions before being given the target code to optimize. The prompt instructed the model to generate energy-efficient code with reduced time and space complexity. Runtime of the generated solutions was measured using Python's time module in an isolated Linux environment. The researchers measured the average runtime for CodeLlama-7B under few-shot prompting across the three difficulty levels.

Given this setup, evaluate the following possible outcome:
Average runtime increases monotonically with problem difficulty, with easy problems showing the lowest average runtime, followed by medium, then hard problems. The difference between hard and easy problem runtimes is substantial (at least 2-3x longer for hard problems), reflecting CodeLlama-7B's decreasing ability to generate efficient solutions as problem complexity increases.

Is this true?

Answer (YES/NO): NO